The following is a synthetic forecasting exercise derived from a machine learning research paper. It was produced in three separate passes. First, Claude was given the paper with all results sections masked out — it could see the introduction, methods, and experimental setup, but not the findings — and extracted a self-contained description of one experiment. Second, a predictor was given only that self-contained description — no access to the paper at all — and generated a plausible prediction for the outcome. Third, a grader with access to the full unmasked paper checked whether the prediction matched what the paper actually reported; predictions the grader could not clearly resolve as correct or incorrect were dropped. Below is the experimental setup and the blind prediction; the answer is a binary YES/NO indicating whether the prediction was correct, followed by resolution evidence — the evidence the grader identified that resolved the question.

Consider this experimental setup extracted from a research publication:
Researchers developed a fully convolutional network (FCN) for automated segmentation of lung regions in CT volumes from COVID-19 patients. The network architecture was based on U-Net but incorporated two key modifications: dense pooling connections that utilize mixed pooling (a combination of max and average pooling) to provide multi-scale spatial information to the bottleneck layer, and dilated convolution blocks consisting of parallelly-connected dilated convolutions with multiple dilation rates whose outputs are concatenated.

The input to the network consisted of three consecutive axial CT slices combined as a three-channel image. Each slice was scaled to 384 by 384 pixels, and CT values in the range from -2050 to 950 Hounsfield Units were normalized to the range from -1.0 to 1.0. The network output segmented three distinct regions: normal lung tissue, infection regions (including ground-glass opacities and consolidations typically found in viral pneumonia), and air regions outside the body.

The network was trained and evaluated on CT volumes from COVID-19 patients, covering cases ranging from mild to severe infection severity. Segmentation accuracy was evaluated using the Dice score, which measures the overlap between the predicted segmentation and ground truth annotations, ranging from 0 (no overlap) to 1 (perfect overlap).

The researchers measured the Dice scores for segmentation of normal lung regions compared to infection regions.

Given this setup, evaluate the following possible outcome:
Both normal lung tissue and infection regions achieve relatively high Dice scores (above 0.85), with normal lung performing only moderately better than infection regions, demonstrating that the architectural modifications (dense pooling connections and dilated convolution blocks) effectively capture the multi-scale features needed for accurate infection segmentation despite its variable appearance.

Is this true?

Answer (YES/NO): NO